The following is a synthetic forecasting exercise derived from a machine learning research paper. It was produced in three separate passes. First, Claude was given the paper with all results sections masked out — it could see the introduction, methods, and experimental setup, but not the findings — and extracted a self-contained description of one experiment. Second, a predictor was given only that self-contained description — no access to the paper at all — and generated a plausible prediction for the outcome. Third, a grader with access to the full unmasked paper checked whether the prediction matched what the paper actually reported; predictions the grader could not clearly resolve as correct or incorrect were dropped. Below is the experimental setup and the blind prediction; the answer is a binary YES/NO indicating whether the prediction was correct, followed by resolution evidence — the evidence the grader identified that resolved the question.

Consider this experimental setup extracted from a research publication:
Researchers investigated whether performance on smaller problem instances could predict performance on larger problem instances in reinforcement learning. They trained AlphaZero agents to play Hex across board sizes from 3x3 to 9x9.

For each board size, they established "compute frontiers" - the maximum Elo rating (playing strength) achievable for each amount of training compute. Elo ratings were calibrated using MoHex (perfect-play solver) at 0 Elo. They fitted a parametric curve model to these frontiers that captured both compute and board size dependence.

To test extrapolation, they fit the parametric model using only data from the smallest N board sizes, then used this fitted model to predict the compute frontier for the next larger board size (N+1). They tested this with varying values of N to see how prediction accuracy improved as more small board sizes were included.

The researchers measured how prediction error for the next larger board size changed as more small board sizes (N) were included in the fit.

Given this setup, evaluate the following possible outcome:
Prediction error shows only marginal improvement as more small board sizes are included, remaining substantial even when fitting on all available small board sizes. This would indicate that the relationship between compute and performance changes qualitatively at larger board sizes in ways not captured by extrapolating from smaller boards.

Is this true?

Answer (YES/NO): NO